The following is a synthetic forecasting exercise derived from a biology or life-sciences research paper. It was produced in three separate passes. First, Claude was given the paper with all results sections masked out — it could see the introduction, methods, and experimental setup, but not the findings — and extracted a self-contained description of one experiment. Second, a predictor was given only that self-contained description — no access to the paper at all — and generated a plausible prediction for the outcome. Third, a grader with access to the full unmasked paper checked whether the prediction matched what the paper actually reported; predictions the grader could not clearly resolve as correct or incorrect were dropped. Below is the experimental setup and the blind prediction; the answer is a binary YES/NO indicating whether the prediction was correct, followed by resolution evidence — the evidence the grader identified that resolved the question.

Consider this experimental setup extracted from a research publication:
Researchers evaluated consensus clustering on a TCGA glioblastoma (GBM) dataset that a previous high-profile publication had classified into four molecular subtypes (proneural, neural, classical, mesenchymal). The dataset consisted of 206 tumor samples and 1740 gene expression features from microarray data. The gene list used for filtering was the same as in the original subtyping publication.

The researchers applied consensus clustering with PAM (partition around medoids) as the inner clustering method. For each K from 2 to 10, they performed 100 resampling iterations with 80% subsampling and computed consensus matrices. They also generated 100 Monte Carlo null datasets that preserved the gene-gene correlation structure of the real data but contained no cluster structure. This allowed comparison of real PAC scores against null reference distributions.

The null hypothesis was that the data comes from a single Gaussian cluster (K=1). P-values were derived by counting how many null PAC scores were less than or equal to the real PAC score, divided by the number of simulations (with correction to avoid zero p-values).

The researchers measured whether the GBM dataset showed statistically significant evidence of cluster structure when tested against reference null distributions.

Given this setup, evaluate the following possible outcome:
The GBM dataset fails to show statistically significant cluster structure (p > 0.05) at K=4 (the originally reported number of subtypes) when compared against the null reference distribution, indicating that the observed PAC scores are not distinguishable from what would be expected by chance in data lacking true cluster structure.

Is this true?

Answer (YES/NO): NO